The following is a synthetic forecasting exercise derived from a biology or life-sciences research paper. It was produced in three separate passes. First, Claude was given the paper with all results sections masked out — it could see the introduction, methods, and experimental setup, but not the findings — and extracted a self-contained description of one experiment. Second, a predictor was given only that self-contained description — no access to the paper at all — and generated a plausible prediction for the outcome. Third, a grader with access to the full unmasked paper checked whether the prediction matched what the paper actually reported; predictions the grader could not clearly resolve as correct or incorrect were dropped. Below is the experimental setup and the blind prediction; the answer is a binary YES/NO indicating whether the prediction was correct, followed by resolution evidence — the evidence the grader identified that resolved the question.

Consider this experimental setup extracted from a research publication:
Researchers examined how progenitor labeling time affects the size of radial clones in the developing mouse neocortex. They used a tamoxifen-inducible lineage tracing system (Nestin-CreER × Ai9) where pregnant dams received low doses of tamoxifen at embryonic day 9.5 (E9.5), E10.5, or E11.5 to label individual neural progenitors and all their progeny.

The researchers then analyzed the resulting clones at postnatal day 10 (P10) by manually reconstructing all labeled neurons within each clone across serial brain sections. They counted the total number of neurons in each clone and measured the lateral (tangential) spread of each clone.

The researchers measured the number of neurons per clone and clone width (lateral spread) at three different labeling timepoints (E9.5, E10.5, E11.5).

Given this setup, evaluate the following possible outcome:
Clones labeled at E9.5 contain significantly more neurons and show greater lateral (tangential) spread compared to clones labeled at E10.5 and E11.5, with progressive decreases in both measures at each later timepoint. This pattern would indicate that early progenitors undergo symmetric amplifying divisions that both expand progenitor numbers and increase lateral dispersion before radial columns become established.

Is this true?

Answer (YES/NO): NO